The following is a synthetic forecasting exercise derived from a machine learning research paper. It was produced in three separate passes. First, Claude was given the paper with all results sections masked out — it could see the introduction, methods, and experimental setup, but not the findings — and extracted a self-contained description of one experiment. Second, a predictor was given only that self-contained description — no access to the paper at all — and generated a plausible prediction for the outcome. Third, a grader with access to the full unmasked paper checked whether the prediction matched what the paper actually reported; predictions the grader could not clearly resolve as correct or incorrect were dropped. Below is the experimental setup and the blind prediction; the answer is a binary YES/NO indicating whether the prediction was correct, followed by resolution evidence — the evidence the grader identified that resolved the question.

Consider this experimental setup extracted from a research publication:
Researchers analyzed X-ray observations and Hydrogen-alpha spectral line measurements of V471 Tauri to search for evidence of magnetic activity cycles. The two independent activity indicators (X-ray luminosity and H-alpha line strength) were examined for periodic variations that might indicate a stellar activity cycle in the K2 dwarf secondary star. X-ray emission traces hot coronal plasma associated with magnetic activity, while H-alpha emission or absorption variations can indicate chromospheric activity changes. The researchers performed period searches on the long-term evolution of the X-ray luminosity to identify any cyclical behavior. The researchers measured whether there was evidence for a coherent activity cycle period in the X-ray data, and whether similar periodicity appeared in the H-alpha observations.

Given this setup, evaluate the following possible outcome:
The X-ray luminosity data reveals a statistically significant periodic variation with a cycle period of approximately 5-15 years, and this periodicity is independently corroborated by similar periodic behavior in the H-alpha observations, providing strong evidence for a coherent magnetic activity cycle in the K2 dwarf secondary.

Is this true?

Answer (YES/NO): NO